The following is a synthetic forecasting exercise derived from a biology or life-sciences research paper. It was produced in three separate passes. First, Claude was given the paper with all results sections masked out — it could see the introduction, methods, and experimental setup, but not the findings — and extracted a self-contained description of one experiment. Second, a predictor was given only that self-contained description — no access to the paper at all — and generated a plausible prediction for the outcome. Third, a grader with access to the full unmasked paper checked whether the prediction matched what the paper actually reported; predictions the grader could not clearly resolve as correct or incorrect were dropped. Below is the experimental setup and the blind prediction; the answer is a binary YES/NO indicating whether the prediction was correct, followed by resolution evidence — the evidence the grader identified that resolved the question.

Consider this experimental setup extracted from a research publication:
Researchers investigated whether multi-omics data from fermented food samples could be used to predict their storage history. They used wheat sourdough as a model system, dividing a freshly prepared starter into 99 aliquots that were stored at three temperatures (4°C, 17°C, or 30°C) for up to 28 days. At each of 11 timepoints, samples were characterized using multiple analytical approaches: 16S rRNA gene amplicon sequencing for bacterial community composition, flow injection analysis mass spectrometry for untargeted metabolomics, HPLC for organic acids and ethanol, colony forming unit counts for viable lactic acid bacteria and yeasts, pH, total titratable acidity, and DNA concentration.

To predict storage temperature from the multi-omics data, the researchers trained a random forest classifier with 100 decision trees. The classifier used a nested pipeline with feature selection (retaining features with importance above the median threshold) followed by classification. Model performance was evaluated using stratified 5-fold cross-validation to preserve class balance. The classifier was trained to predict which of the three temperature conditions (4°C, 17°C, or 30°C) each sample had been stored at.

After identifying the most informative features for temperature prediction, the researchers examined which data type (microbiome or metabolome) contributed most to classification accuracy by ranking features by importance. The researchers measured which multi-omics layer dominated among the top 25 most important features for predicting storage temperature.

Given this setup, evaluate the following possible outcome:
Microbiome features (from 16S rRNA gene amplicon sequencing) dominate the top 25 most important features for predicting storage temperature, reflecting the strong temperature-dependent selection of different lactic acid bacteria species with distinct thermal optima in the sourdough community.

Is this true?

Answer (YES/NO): NO